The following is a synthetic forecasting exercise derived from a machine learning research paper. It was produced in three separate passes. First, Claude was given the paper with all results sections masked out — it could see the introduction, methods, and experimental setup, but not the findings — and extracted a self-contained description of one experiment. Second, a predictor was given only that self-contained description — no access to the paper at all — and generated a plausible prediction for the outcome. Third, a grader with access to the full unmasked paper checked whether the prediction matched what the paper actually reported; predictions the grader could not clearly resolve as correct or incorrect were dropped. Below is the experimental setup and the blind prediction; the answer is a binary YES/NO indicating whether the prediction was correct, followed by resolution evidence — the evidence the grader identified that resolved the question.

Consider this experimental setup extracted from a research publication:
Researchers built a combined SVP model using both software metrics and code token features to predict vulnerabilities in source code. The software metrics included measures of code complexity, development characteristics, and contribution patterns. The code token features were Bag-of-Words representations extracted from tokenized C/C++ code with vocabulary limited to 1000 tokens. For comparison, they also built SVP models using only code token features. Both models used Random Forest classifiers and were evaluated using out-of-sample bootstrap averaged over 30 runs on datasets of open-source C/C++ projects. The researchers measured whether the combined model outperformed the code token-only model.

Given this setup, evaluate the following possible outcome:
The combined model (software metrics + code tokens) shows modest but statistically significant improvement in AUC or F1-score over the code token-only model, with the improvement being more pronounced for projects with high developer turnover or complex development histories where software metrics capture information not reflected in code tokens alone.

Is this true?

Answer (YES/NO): NO